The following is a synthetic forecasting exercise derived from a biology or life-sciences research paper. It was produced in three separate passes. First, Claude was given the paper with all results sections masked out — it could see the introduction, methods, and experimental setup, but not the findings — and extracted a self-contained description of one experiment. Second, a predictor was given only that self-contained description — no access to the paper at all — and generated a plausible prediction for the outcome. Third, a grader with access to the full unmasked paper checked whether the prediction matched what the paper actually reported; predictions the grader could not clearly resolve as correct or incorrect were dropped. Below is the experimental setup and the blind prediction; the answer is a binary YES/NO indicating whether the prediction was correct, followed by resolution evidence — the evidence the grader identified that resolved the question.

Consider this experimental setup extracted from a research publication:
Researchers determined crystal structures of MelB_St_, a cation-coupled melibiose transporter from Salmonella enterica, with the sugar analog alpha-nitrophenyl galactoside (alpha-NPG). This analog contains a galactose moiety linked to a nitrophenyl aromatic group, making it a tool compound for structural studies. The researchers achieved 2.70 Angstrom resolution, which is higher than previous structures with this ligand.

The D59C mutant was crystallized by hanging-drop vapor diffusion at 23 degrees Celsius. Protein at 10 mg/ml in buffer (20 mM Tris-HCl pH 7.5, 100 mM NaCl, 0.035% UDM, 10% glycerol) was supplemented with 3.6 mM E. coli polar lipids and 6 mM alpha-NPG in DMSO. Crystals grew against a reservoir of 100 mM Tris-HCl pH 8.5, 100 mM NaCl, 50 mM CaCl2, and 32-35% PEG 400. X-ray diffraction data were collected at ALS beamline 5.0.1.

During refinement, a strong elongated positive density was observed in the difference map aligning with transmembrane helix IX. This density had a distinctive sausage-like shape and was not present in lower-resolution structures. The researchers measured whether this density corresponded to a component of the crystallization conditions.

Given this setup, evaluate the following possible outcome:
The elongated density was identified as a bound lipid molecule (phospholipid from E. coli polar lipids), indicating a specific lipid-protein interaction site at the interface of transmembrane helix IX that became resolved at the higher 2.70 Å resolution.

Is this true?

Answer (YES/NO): NO